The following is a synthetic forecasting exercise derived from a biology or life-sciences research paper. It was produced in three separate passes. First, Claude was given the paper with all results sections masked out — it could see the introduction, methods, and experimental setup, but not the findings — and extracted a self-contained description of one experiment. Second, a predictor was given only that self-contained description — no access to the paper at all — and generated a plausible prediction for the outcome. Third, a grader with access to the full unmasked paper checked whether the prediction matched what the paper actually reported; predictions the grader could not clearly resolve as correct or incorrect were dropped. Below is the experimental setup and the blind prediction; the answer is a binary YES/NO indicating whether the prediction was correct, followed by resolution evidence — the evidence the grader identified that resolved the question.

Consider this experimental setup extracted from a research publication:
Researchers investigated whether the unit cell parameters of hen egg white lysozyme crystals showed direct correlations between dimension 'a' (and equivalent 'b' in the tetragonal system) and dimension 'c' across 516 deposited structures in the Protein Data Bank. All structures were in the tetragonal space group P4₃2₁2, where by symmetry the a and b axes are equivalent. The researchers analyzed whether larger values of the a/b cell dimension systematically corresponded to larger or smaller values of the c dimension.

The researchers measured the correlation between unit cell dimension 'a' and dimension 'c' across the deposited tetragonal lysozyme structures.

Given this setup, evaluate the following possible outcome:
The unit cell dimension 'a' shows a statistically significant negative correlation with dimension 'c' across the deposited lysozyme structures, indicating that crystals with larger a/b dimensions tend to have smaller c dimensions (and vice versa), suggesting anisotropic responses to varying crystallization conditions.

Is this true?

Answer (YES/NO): NO